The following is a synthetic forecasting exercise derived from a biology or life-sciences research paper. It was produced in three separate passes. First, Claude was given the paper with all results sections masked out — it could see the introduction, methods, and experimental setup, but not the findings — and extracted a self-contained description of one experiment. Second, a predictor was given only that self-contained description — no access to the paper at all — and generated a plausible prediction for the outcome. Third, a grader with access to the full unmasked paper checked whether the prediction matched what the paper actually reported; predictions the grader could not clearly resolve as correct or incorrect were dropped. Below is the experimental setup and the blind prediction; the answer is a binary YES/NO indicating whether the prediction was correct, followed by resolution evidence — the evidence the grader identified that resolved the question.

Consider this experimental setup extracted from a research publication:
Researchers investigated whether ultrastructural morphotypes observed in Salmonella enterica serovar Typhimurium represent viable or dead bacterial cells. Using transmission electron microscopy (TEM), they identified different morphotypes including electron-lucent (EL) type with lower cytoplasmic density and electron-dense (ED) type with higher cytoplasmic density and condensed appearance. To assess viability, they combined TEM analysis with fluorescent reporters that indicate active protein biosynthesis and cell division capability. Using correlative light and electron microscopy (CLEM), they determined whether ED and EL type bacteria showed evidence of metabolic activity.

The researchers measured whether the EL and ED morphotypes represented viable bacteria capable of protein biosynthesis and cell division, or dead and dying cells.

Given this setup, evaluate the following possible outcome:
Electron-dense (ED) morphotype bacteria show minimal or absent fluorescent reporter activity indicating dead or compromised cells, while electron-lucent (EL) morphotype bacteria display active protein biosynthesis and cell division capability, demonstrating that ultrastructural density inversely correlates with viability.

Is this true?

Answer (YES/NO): NO